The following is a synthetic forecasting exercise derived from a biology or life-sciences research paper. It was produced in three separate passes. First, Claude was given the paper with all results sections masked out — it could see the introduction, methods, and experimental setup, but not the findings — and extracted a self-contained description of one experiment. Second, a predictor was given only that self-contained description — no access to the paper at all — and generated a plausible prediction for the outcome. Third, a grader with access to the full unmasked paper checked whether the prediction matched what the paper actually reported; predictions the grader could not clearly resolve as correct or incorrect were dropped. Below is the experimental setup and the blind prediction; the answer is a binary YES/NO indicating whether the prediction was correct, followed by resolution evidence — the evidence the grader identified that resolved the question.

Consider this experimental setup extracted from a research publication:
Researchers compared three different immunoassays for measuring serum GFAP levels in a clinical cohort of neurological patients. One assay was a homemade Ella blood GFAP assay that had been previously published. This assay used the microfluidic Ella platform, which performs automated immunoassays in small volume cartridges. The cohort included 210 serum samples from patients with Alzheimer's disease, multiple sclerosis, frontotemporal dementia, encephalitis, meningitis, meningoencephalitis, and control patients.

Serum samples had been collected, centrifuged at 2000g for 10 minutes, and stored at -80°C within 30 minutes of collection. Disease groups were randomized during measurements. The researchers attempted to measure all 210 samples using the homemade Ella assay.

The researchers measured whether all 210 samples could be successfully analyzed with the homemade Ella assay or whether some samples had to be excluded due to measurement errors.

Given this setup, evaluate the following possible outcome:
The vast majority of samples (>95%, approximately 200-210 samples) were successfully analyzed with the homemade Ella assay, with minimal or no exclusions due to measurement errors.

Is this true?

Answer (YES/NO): NO